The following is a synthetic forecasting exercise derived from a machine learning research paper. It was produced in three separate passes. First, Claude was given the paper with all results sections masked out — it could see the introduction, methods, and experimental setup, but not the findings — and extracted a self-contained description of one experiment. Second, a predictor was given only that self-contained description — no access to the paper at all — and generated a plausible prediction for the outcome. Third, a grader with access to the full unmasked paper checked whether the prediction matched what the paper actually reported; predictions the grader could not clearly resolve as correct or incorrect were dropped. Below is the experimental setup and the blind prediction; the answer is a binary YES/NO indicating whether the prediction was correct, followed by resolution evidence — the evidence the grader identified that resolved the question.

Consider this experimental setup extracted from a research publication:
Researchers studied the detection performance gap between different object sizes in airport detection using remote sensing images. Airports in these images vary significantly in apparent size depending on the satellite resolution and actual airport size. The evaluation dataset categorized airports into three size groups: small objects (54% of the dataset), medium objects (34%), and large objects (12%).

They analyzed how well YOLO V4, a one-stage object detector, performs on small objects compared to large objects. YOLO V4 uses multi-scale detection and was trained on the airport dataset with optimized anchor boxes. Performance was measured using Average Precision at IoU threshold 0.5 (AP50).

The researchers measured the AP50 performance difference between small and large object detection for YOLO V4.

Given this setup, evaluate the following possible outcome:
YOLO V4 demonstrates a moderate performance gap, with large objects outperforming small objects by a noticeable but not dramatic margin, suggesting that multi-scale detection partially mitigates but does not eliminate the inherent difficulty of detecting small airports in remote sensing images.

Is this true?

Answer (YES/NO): NO